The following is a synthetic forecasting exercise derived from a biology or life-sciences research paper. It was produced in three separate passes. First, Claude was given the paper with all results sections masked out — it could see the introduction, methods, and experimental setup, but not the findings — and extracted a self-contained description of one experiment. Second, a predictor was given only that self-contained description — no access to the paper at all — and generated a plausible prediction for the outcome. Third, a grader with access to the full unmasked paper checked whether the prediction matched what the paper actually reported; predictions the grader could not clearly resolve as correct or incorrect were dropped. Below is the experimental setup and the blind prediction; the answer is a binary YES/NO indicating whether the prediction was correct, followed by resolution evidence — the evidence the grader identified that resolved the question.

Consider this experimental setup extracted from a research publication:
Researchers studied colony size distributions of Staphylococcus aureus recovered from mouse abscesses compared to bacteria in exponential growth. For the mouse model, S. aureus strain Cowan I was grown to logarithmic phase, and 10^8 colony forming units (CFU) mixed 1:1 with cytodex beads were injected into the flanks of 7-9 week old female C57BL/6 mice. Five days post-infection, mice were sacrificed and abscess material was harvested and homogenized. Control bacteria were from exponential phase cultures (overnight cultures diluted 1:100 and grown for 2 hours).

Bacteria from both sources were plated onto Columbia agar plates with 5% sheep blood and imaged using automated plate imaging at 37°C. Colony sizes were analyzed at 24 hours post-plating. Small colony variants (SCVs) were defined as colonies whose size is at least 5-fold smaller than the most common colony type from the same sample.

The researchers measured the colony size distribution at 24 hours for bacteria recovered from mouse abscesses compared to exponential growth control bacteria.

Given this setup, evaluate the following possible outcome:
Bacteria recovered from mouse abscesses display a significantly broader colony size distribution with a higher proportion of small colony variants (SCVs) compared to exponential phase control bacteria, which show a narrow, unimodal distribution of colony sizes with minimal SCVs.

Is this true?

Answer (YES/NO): YES